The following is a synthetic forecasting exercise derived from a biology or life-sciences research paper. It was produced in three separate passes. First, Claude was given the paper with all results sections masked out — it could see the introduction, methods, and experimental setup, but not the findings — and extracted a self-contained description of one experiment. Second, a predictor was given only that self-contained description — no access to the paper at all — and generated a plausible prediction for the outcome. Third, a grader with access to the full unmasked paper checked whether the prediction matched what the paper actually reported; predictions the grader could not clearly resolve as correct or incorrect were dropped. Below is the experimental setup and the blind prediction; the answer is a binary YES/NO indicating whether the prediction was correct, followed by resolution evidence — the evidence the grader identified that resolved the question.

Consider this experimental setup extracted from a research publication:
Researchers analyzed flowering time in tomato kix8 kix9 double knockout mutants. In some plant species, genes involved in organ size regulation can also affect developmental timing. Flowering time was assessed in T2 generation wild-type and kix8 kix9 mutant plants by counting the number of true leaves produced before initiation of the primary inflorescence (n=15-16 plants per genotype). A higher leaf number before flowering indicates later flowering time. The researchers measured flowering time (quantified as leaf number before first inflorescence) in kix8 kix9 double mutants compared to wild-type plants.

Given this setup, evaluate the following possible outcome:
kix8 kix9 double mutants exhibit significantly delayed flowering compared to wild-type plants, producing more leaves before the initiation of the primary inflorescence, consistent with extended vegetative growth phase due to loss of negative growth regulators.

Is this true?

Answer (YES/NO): YES